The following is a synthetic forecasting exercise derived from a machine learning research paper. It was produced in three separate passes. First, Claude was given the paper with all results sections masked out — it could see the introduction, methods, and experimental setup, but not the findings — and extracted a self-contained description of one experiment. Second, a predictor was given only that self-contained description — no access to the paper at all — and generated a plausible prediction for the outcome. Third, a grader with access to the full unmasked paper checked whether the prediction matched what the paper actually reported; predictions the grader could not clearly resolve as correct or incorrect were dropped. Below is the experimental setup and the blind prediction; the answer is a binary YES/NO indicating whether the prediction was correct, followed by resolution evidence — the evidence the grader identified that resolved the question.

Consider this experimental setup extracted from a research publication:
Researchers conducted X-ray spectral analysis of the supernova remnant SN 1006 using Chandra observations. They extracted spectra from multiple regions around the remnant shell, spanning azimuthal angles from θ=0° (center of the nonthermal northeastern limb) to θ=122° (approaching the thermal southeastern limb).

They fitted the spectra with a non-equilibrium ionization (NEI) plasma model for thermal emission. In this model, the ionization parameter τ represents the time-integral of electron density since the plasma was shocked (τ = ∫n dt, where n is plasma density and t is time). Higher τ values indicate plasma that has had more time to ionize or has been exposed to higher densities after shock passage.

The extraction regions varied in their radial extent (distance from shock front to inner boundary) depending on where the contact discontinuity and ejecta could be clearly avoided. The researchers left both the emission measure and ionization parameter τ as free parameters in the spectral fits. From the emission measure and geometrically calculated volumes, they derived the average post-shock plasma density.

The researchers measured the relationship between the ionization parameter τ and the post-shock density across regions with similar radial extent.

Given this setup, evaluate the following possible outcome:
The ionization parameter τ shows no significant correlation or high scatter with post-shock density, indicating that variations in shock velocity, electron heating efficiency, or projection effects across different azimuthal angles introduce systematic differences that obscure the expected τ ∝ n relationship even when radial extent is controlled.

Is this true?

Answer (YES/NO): NO